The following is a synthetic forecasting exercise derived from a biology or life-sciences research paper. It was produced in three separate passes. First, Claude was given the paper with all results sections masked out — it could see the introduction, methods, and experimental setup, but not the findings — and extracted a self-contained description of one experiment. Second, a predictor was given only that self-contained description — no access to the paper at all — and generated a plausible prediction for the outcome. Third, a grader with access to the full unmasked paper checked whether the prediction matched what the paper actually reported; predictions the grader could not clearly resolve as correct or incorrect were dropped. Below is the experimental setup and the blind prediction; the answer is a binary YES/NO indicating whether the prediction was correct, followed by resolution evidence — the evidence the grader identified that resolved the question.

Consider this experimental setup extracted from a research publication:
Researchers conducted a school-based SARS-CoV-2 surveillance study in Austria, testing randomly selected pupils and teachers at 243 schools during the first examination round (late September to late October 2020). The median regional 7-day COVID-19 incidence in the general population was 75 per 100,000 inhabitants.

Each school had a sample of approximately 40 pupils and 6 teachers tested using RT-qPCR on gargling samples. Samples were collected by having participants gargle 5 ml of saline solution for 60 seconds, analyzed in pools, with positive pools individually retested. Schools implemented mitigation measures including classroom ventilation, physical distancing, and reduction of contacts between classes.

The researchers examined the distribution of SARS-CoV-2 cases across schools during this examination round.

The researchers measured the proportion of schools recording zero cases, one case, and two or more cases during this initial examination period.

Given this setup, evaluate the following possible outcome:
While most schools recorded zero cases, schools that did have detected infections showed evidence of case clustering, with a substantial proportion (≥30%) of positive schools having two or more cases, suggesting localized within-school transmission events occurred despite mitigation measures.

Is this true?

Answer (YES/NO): NO